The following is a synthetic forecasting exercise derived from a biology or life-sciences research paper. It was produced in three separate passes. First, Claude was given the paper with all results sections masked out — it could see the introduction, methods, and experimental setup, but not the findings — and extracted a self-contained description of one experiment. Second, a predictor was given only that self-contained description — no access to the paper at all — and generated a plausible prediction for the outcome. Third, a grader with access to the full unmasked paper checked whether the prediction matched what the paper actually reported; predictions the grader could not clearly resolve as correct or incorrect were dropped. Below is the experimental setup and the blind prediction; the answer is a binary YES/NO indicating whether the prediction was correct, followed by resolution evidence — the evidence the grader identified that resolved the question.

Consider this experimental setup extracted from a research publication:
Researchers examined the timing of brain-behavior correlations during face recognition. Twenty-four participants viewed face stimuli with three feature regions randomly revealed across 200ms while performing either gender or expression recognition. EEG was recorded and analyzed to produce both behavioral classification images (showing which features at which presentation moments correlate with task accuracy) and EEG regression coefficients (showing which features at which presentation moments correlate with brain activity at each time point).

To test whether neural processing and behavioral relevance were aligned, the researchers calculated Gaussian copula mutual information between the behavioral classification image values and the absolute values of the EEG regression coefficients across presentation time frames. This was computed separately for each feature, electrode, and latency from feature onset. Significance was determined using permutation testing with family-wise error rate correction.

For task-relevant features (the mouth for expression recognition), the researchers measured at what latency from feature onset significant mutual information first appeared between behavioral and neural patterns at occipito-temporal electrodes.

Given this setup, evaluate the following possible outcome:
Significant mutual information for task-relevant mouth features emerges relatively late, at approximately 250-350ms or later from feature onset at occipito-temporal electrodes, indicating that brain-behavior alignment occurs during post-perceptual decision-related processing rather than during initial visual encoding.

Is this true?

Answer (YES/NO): NO